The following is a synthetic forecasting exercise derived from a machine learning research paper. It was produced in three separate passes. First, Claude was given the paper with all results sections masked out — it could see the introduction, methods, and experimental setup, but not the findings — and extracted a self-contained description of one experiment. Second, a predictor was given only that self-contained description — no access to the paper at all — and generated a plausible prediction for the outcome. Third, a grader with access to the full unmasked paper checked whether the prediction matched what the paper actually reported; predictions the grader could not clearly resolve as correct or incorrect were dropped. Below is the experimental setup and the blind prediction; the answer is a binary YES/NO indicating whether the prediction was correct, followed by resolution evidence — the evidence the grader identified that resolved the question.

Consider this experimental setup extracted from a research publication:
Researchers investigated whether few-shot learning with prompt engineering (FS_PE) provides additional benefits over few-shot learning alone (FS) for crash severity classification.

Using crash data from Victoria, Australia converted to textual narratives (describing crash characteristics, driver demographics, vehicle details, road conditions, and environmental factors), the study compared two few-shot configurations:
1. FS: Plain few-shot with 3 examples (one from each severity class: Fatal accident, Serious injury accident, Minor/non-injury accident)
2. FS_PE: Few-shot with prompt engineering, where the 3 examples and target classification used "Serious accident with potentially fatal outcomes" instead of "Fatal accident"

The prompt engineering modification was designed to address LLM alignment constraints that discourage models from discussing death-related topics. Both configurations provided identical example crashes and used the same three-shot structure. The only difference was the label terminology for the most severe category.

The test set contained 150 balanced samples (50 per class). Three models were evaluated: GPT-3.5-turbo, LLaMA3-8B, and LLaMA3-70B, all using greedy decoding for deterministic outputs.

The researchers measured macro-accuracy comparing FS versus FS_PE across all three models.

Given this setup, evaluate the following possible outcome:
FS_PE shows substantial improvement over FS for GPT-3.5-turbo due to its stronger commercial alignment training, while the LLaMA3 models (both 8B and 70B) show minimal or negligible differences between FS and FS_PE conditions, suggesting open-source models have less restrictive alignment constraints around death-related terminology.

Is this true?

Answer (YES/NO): NO